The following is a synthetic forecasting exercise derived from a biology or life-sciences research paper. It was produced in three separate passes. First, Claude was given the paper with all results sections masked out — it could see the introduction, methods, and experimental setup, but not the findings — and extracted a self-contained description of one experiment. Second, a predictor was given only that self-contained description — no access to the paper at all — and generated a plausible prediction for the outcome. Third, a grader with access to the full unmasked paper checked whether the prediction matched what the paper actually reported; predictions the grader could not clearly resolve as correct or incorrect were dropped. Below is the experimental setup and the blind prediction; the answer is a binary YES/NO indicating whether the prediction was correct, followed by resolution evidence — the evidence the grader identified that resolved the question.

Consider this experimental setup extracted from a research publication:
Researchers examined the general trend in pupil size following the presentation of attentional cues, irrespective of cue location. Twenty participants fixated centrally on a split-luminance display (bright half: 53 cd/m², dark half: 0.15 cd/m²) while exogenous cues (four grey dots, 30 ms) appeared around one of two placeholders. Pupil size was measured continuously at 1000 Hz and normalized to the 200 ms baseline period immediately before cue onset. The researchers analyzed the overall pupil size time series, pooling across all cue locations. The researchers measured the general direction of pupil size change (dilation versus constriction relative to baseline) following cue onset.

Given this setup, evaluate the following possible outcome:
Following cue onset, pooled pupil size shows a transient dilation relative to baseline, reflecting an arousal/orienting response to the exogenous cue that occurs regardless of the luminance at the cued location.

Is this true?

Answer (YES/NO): YES